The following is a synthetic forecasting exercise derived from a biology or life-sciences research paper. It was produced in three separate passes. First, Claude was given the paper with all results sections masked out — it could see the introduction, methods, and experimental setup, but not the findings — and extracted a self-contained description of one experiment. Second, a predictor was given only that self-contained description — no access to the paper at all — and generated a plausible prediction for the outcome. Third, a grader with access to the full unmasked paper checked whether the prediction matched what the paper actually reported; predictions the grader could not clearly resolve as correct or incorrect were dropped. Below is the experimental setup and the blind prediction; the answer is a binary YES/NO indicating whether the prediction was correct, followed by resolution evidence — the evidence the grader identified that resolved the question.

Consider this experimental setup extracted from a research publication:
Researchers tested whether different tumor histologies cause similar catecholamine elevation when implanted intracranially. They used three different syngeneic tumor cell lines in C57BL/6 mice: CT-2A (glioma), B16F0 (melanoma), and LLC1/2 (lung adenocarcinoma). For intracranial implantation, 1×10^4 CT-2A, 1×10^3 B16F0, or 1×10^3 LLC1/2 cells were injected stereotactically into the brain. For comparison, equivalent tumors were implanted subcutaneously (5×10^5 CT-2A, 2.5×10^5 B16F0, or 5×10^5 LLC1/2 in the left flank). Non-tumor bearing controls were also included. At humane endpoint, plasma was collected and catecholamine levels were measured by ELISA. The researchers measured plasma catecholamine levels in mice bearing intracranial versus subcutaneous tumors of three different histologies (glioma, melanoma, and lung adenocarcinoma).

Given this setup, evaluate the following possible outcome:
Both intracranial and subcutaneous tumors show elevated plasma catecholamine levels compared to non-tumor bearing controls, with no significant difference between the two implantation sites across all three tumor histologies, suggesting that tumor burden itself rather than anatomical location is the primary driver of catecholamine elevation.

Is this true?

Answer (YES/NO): NO